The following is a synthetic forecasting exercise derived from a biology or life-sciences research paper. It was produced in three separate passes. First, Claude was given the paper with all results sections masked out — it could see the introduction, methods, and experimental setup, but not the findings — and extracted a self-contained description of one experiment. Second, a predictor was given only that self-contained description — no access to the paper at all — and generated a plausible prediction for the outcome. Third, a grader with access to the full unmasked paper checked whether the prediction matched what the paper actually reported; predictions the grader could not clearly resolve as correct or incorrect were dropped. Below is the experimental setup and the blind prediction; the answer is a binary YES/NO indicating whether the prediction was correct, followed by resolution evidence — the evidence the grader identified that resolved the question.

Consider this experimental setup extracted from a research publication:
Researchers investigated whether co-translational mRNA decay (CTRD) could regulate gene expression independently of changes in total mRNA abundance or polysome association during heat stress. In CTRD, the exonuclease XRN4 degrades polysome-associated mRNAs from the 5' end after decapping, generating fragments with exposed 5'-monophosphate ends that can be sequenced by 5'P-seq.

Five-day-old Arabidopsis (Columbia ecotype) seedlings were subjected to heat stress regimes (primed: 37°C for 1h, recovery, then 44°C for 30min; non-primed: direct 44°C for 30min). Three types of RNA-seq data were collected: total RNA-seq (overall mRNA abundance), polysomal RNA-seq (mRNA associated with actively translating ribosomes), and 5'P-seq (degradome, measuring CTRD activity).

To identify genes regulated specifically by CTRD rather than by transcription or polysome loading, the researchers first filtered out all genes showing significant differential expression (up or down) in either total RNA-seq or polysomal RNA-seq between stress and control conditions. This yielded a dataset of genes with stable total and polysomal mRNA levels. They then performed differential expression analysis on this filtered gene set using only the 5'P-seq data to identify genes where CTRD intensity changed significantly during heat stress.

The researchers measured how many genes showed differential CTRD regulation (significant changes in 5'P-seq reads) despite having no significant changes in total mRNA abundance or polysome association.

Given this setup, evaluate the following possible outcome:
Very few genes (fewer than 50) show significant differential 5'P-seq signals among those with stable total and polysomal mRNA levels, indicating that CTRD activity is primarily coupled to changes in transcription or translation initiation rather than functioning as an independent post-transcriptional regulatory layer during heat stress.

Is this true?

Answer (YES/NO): NO